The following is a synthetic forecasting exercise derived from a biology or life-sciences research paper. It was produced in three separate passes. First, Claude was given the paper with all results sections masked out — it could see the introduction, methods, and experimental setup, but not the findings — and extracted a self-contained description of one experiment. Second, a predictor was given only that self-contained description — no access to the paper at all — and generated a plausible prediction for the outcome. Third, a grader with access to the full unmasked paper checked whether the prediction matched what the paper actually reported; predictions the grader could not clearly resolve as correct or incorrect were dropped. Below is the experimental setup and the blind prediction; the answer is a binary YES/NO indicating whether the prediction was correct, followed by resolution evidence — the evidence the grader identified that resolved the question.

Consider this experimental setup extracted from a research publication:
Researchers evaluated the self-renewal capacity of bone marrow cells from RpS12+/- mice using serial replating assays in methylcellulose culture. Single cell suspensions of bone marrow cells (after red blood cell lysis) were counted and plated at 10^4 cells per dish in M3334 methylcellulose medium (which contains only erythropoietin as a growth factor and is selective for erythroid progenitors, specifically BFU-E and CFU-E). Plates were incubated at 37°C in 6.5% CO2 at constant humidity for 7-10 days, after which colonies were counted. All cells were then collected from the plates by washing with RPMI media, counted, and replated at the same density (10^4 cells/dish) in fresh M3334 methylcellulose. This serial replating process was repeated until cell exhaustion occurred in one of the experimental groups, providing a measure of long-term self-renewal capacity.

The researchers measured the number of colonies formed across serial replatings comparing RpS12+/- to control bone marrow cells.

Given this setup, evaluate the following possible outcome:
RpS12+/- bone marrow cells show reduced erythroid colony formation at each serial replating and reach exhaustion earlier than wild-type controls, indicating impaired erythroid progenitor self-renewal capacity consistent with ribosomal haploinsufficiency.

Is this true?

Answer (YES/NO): YES